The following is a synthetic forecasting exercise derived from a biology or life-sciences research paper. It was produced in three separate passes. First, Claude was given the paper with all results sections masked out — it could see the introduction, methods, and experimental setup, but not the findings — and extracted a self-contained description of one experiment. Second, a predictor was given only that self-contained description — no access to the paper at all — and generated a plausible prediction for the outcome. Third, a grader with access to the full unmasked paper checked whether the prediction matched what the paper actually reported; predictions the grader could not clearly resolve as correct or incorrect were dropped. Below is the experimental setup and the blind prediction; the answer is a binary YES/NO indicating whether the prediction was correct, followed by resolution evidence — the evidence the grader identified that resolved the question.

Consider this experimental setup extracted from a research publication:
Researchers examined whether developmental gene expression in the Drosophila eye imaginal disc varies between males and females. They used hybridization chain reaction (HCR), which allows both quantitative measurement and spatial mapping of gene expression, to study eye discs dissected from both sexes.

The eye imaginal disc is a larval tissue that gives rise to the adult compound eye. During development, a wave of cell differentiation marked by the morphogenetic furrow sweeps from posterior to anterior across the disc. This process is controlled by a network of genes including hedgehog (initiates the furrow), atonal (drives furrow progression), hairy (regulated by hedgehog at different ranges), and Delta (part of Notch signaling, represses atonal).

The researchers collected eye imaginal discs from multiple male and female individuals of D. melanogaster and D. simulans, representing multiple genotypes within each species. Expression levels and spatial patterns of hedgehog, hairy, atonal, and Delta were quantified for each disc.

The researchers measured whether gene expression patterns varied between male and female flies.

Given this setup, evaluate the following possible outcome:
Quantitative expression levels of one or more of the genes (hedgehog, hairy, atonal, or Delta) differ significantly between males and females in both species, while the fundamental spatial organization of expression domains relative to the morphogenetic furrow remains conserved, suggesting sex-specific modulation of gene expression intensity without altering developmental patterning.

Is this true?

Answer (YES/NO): YES